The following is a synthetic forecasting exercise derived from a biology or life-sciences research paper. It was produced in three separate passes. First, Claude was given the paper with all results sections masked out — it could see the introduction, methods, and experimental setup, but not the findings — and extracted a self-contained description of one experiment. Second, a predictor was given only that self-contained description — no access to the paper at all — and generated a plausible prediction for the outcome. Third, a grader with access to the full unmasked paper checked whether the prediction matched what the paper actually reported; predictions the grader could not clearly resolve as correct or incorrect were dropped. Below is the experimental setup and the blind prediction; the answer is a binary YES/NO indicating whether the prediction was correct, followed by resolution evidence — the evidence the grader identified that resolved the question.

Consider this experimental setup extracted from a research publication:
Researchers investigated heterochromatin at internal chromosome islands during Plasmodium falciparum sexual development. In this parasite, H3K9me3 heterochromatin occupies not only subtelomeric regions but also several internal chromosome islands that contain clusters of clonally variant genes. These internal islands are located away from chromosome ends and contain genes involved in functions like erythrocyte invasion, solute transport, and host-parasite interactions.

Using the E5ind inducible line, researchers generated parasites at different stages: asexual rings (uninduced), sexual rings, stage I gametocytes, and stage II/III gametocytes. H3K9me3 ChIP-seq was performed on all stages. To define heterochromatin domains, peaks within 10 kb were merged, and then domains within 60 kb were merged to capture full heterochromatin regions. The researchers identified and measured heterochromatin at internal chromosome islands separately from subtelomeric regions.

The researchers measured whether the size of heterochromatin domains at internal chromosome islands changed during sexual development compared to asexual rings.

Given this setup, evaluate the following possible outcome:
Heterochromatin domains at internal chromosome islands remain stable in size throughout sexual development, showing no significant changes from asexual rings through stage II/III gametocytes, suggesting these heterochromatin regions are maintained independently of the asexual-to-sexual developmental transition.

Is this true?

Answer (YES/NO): YES